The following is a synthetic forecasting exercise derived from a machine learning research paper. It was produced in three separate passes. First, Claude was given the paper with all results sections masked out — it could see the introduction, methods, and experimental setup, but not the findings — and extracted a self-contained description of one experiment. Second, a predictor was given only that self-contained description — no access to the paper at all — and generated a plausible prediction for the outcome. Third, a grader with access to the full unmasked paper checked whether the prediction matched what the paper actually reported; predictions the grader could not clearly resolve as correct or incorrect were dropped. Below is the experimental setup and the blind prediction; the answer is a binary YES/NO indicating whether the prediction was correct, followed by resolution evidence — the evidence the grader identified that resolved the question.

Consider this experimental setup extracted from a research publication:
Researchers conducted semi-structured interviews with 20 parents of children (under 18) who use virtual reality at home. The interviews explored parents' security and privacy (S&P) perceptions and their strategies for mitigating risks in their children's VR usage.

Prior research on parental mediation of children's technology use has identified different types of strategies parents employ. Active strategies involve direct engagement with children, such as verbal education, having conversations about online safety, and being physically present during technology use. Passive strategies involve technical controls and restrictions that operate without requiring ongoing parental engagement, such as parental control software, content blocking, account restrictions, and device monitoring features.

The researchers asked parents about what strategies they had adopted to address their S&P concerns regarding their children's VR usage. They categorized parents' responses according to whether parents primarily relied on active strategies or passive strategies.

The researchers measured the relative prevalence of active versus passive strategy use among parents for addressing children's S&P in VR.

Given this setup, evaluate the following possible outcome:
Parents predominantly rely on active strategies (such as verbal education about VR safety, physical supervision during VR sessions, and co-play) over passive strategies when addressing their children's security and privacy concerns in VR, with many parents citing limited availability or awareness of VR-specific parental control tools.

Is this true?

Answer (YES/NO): NO